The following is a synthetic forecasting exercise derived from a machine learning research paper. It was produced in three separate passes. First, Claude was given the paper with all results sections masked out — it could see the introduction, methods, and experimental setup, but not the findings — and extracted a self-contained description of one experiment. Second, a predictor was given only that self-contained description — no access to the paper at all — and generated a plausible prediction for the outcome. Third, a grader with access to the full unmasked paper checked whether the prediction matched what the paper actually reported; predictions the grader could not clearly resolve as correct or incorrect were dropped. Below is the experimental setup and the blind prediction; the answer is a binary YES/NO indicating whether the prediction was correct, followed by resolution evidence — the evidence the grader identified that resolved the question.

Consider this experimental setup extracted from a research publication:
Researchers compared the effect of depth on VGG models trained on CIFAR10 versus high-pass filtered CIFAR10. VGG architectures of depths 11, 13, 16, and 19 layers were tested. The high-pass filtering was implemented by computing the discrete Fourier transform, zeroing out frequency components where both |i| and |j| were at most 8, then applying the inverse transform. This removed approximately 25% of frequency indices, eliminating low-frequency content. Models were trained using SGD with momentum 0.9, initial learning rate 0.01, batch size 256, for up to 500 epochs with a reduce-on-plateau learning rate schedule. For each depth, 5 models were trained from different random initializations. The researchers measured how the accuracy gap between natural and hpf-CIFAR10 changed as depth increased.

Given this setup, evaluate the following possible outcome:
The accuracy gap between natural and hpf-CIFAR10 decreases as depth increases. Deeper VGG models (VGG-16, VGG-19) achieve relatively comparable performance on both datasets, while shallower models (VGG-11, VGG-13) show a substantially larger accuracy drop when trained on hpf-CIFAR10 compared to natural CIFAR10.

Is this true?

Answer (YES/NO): NO